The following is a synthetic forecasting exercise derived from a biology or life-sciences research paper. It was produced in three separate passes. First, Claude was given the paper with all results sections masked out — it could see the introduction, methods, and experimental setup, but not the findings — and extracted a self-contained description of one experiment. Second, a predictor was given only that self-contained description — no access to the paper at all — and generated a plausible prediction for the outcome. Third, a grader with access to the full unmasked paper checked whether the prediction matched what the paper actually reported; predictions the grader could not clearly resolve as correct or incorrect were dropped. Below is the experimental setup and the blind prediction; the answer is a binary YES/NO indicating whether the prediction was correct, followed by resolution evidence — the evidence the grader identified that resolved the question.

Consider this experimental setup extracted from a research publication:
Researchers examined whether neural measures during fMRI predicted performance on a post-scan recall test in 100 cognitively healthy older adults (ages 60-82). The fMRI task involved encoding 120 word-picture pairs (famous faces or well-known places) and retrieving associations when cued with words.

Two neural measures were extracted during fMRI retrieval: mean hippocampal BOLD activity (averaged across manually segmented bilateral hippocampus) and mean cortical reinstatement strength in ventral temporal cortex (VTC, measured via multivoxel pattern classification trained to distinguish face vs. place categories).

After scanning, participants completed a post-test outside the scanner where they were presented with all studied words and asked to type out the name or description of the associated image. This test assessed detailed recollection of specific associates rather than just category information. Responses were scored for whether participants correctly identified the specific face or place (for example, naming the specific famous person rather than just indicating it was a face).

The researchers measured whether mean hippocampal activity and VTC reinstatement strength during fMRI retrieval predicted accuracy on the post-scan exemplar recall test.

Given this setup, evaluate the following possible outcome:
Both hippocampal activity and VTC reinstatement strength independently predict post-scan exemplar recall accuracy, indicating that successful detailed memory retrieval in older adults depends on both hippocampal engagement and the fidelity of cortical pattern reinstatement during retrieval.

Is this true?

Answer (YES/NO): YES